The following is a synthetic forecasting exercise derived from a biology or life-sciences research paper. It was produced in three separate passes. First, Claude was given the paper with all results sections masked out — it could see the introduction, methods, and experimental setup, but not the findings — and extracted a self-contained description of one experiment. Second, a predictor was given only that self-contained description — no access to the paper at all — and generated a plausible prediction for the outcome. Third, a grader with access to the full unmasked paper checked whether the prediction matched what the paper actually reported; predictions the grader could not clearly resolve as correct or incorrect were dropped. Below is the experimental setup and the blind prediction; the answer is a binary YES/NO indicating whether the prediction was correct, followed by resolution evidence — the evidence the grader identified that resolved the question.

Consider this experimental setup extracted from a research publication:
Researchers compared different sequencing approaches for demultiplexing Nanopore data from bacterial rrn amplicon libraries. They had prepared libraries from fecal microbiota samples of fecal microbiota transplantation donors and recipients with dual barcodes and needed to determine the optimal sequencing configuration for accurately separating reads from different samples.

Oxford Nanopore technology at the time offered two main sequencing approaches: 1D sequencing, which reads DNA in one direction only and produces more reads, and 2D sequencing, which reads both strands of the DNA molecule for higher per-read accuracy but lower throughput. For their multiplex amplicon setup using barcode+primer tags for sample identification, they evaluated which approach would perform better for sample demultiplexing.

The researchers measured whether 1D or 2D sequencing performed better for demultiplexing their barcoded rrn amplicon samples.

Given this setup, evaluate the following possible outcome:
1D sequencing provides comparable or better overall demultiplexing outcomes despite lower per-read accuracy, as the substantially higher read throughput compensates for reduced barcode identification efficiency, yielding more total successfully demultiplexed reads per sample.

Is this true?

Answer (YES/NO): YES